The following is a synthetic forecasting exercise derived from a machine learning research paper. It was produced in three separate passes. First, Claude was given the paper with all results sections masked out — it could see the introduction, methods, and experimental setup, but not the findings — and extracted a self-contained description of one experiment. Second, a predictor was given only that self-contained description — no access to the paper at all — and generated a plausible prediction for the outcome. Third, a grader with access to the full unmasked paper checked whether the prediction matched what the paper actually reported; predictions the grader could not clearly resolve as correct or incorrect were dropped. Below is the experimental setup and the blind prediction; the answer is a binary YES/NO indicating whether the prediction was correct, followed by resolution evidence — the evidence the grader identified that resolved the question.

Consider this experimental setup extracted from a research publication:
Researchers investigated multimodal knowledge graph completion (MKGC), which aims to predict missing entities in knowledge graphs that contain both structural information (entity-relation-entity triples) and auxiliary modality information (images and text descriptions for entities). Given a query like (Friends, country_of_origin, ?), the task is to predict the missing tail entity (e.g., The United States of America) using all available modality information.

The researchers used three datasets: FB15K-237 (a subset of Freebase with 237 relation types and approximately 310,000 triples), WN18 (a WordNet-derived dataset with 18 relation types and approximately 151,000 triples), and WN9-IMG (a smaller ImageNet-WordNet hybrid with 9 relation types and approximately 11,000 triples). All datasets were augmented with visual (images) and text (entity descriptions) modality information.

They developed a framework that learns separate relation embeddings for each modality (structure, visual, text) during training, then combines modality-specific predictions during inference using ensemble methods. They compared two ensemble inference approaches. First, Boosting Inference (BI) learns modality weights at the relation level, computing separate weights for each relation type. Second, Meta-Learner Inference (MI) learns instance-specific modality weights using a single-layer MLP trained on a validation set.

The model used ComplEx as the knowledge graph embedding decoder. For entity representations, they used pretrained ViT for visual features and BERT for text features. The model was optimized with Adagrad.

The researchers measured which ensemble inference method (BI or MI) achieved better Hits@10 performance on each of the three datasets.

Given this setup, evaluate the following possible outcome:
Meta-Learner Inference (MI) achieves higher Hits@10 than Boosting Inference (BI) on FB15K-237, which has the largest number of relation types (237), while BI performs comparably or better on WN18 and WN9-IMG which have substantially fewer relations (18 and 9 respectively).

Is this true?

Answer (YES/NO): NO